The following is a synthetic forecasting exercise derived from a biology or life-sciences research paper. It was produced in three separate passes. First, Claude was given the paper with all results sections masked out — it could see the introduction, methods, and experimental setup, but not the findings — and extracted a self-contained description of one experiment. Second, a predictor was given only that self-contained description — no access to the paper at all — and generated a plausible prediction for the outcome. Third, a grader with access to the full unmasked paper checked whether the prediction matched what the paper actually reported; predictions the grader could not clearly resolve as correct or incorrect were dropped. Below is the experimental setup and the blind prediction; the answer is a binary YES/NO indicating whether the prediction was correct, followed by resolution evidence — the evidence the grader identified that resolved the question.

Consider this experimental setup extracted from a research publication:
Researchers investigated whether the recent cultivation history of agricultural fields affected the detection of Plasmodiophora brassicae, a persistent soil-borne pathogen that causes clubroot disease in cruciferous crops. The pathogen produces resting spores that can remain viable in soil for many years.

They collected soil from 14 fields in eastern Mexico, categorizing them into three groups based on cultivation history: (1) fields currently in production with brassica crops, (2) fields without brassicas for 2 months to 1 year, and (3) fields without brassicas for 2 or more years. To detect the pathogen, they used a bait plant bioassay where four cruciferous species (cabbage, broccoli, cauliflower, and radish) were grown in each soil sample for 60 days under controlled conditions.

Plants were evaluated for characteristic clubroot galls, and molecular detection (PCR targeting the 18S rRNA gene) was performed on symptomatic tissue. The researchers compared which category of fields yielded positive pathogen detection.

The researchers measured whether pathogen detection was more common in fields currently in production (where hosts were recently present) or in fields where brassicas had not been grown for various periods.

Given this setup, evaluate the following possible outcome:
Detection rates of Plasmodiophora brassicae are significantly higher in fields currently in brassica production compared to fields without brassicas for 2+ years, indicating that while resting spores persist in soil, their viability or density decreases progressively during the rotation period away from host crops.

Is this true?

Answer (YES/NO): NO